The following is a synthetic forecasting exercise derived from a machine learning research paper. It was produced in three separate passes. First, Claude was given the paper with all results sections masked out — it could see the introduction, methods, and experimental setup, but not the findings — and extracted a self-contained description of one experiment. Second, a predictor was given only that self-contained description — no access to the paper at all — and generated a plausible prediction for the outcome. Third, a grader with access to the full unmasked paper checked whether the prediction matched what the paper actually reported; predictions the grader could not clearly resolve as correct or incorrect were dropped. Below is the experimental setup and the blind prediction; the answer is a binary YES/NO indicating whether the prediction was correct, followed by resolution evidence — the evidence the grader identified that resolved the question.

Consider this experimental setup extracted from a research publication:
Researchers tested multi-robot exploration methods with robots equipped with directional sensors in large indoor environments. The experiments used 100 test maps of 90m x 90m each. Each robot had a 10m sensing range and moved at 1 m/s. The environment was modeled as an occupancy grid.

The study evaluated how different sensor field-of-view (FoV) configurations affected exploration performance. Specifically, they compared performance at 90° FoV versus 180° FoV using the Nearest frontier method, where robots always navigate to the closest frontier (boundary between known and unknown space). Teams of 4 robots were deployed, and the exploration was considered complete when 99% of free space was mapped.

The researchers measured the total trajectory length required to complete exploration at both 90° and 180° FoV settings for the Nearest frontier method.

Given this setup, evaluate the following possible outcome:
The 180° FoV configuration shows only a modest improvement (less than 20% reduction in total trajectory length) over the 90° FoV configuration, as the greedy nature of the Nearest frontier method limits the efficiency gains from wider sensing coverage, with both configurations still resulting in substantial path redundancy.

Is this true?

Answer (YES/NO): NO